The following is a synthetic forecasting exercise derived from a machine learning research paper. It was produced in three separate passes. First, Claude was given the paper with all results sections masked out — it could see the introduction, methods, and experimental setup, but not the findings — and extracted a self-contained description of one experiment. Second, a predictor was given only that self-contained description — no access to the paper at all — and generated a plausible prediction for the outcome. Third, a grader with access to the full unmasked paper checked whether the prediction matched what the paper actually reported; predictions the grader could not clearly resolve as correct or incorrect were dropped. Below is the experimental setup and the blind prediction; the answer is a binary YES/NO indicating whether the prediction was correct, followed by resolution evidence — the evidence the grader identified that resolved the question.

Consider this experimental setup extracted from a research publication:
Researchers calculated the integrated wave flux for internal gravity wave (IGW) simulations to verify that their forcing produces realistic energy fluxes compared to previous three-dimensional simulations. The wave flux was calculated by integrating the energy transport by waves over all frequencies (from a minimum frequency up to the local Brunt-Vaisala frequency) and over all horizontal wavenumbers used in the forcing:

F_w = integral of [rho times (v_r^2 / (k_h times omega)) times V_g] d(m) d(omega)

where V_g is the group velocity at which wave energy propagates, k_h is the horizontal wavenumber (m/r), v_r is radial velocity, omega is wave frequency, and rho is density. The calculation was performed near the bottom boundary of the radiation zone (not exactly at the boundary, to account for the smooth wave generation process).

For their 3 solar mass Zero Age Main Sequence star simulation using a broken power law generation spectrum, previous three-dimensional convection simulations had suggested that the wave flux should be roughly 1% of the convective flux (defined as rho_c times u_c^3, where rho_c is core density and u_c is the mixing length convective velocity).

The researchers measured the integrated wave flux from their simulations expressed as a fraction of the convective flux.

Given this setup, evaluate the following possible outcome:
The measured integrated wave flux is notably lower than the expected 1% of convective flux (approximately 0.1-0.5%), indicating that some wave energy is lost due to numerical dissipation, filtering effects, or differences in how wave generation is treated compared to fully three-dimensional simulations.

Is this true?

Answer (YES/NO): NO